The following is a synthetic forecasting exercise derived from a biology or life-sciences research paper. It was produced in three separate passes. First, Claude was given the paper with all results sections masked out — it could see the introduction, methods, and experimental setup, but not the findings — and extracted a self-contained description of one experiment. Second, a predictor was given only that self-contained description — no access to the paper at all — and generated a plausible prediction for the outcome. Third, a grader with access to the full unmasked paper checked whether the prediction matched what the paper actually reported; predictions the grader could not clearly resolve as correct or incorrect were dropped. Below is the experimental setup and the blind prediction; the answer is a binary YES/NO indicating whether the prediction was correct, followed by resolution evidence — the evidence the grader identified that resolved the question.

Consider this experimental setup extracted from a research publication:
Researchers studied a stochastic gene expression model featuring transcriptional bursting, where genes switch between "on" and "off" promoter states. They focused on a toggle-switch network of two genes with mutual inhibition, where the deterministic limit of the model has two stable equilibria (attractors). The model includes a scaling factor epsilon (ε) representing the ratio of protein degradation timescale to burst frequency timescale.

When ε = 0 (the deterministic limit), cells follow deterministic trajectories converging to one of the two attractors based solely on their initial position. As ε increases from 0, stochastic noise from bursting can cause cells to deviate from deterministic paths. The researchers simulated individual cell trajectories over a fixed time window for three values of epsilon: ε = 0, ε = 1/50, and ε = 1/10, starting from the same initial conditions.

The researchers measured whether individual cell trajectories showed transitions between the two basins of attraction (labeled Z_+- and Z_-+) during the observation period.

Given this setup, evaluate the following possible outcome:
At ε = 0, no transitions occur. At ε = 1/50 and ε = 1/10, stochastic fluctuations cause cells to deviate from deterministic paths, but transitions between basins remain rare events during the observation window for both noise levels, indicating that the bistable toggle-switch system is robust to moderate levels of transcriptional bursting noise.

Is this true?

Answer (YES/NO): NO